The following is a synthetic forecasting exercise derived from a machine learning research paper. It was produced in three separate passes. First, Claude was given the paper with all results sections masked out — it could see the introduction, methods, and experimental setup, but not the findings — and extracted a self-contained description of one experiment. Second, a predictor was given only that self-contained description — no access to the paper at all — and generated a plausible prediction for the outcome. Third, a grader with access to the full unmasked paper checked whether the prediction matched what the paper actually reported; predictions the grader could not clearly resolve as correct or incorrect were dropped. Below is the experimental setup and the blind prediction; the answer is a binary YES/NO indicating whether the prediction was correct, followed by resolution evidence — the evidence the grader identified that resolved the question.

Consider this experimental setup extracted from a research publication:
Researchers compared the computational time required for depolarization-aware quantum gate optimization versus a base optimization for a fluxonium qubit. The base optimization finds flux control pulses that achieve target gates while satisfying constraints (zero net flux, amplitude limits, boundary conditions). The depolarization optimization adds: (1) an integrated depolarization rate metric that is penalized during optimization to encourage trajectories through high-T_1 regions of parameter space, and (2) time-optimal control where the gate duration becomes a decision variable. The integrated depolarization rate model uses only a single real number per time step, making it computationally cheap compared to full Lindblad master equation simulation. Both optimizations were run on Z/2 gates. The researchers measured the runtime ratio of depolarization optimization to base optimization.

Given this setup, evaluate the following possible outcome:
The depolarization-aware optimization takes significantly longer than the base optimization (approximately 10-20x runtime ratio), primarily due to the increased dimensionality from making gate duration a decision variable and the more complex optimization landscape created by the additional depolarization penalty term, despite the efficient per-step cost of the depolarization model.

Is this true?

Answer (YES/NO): YES